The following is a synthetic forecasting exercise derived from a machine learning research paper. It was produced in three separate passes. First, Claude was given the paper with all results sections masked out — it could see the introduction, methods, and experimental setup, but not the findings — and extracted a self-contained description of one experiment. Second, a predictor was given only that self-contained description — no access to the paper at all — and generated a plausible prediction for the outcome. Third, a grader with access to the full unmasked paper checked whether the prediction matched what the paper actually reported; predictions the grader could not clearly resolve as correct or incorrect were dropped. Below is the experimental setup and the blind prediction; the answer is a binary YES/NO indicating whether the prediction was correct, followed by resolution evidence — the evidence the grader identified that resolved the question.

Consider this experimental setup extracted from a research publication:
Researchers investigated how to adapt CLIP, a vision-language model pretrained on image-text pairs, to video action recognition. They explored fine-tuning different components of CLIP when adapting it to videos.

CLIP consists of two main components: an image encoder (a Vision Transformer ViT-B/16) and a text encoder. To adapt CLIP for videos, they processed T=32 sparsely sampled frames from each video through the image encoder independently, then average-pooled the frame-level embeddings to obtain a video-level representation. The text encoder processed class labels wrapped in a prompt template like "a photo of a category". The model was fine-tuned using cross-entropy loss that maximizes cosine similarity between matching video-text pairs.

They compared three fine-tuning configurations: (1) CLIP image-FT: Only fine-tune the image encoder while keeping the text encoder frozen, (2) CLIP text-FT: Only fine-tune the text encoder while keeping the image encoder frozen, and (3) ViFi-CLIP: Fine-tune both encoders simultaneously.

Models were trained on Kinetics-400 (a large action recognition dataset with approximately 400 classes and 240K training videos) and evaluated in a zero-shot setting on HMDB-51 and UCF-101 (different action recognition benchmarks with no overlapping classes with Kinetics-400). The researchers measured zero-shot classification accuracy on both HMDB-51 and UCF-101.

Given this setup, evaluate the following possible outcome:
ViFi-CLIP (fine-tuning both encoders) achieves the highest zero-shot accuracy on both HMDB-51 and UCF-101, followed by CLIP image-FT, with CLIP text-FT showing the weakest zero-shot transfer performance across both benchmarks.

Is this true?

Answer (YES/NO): YES